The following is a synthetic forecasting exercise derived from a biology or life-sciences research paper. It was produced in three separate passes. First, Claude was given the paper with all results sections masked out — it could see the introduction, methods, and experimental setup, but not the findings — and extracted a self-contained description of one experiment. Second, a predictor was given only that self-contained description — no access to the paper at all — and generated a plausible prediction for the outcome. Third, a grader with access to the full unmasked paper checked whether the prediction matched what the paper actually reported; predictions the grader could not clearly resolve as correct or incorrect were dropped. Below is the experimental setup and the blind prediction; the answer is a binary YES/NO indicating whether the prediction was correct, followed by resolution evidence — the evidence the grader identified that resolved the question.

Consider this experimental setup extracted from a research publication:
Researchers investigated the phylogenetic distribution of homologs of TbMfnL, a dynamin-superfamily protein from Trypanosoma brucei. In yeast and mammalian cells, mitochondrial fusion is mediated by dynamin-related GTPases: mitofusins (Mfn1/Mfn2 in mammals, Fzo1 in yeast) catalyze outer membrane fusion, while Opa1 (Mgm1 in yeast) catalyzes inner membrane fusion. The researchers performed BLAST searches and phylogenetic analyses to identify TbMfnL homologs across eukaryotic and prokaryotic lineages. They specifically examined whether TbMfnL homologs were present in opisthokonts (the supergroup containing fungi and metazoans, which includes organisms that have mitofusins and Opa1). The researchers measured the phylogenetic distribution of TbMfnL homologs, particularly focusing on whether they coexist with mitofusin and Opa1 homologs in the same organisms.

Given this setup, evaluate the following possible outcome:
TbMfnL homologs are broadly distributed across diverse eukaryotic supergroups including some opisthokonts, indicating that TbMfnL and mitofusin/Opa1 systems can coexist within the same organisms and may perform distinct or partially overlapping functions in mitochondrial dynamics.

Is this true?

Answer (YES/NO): NO